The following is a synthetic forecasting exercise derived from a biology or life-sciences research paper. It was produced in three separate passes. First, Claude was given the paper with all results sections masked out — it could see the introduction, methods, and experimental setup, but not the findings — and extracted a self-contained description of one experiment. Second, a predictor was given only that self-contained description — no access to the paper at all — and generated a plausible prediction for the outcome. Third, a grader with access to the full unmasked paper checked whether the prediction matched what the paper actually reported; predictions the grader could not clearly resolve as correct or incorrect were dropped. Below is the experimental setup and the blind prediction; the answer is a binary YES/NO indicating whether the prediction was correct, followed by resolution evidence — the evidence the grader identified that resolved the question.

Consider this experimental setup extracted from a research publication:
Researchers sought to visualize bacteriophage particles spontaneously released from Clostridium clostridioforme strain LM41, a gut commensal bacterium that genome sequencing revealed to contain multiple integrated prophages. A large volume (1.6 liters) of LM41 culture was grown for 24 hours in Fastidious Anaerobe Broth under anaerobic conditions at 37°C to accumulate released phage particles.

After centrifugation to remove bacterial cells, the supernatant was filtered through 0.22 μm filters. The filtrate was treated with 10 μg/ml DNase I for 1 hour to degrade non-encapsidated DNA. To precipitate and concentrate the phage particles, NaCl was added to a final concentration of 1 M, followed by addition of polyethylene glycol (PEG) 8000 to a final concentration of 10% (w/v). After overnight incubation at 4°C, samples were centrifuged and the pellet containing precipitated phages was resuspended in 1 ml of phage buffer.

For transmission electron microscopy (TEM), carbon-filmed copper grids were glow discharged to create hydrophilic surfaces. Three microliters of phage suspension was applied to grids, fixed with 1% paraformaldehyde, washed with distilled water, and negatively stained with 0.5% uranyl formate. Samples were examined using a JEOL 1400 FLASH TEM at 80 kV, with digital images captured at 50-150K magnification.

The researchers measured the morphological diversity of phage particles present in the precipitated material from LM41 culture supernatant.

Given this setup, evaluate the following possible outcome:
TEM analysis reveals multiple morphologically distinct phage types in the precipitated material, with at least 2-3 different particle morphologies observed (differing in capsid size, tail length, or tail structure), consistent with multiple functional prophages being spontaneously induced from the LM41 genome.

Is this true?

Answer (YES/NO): YES